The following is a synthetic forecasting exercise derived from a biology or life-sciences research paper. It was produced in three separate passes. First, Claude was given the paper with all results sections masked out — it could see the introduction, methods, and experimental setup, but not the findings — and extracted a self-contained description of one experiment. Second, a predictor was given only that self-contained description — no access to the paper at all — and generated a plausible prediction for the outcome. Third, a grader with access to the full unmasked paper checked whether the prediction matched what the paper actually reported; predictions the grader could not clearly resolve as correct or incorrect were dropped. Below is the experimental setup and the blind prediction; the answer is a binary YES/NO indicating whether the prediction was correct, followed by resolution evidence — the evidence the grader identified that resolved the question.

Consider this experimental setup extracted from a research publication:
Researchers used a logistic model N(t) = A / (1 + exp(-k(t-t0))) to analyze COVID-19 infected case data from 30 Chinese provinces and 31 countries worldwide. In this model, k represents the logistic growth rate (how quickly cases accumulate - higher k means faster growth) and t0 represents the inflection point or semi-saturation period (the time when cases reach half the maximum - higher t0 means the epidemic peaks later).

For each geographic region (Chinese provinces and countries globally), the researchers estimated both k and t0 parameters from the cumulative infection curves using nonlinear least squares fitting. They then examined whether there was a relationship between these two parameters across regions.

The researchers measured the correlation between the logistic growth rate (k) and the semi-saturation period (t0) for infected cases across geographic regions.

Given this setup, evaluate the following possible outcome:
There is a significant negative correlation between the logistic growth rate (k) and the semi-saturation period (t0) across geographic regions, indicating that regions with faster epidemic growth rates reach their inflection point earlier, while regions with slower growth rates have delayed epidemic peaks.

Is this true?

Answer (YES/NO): YES